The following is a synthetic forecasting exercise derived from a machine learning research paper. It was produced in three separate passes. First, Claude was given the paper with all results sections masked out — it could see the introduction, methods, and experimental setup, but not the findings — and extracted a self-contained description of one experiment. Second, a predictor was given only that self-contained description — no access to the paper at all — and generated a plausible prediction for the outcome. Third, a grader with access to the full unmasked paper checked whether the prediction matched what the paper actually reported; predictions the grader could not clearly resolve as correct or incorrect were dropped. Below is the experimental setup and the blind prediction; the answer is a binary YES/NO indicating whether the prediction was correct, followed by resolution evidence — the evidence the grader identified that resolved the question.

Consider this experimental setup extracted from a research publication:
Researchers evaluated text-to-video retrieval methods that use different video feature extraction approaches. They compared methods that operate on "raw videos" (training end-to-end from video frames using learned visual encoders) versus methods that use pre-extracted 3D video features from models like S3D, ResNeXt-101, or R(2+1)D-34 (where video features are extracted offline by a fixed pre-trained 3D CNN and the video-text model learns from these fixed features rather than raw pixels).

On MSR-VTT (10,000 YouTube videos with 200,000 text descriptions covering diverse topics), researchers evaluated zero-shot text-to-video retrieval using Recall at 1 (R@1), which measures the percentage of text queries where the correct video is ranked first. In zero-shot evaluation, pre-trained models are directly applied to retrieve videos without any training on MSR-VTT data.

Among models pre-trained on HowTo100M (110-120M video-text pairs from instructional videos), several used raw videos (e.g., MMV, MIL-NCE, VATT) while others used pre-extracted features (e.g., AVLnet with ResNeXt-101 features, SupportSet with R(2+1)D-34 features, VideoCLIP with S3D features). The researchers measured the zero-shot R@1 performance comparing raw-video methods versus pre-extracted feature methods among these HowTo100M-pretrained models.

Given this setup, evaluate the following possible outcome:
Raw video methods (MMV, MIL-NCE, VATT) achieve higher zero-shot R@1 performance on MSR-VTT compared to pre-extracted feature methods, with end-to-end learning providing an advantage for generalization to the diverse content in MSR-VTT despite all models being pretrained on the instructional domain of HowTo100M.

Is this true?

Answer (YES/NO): NO